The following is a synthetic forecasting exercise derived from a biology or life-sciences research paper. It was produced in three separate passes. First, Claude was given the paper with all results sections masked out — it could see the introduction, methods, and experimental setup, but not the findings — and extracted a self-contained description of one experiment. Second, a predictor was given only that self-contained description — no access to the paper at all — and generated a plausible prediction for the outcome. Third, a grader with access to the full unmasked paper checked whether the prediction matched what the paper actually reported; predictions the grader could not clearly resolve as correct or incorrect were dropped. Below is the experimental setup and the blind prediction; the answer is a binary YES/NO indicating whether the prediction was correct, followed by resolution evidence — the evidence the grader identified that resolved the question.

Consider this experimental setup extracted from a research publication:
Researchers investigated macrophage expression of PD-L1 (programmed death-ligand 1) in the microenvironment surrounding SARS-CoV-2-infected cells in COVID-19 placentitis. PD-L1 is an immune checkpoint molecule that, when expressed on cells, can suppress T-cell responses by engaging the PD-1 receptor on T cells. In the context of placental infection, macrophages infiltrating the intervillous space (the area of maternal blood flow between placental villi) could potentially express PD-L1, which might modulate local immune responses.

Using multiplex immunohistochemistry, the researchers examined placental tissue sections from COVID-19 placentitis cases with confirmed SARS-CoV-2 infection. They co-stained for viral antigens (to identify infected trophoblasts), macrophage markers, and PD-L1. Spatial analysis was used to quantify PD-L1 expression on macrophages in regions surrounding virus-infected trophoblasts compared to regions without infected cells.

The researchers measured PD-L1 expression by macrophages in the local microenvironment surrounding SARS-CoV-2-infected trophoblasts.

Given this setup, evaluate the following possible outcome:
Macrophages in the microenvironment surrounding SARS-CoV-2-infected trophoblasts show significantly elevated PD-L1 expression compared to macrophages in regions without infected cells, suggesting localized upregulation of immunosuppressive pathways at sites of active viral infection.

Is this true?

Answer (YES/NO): YES